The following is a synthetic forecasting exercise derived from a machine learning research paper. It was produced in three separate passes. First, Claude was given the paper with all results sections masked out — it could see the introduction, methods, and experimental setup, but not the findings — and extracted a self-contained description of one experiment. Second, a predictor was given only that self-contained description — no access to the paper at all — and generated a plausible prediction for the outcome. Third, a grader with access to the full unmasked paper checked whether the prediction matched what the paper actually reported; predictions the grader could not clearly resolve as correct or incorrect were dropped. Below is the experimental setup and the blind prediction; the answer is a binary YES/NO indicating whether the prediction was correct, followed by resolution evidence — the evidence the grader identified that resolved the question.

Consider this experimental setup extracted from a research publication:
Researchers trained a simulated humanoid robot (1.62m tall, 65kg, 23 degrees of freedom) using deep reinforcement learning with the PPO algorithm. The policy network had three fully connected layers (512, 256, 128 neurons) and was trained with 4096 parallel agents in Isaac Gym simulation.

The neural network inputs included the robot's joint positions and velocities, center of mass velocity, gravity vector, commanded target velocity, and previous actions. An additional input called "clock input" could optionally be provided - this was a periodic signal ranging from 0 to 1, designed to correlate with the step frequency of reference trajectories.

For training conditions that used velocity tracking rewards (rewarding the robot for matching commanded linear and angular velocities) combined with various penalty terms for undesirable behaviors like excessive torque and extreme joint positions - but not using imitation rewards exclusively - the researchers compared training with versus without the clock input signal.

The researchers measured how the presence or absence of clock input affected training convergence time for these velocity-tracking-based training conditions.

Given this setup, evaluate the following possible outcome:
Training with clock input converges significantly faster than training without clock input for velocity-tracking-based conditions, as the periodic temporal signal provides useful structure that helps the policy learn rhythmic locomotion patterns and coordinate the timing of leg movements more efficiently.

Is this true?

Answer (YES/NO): YES